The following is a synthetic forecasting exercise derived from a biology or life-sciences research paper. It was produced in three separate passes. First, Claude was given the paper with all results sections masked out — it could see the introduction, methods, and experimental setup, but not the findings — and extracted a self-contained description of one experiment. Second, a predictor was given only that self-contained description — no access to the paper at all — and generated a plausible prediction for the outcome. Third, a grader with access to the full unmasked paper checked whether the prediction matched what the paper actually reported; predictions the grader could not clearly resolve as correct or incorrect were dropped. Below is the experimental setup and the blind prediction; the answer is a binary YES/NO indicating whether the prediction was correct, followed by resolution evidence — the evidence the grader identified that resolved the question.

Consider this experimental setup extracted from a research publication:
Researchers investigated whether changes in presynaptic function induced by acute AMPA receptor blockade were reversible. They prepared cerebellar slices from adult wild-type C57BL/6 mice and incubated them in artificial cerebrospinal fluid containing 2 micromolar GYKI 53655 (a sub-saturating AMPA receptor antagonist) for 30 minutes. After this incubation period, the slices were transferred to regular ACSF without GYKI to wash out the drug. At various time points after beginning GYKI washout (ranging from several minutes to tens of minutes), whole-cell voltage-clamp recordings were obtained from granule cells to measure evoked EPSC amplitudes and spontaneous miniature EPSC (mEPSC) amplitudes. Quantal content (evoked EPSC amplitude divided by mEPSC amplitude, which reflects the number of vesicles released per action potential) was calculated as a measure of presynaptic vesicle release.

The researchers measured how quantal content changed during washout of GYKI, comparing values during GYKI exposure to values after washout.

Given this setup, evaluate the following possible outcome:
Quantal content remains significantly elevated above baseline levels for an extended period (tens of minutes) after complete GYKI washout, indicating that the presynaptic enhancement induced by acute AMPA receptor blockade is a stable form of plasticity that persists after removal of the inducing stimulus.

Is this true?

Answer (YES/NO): NO